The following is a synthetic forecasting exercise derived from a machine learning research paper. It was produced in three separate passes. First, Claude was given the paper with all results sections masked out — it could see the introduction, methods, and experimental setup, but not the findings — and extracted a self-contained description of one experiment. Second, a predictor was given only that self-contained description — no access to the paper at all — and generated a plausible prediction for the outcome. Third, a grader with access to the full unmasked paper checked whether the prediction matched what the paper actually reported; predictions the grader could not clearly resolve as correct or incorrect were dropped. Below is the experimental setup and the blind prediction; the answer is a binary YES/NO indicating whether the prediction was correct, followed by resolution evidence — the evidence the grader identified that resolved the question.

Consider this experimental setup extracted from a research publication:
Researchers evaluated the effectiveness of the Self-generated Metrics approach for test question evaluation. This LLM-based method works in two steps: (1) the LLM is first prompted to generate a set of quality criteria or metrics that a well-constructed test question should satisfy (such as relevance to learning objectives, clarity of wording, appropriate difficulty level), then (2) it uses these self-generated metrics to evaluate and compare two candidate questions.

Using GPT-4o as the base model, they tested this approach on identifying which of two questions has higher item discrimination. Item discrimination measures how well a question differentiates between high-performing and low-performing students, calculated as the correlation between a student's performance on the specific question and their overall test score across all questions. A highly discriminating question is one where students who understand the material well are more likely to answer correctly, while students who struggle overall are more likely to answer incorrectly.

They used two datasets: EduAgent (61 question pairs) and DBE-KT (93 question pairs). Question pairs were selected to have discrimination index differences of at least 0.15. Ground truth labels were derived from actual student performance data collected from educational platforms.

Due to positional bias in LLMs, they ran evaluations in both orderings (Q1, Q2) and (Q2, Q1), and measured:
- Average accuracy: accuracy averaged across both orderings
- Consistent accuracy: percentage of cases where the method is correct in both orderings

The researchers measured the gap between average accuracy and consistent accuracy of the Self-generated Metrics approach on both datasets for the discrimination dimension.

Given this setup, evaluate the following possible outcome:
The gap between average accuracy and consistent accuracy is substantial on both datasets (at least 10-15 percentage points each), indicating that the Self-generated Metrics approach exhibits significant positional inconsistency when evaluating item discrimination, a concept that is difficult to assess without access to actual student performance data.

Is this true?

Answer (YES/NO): YES